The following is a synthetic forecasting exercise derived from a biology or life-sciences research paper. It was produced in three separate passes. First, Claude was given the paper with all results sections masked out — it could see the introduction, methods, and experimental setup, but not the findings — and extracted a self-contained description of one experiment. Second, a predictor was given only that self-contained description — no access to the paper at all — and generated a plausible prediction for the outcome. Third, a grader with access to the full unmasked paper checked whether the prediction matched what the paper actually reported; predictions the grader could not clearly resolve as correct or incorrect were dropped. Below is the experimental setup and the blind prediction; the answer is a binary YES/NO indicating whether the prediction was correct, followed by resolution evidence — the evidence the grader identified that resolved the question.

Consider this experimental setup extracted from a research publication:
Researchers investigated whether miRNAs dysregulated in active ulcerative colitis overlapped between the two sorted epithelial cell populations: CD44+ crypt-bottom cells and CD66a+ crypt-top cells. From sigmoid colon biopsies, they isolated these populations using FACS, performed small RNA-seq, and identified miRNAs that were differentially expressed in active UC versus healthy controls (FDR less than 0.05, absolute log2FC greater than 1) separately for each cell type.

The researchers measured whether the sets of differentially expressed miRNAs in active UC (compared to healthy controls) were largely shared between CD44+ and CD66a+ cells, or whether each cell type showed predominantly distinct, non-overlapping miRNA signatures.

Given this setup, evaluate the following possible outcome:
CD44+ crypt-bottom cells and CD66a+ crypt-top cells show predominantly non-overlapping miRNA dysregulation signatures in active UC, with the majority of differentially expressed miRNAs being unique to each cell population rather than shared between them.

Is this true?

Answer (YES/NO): YES